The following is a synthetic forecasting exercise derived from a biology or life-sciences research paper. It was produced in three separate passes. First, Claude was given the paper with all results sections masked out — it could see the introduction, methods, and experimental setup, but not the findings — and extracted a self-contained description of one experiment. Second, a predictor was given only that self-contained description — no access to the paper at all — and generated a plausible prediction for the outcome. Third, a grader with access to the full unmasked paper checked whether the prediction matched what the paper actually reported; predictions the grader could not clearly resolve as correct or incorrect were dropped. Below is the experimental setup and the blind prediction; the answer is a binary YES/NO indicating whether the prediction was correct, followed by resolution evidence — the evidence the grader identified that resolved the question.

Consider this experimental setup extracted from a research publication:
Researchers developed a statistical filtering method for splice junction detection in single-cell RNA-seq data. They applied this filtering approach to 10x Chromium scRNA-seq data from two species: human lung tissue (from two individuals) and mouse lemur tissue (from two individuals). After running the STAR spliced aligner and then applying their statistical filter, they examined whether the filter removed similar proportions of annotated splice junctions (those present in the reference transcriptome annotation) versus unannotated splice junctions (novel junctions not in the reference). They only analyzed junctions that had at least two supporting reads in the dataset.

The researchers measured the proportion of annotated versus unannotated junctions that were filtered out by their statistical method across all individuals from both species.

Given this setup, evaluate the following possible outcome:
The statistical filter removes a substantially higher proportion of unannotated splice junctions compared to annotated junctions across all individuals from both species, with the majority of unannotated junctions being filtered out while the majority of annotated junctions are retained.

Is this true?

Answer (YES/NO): YES